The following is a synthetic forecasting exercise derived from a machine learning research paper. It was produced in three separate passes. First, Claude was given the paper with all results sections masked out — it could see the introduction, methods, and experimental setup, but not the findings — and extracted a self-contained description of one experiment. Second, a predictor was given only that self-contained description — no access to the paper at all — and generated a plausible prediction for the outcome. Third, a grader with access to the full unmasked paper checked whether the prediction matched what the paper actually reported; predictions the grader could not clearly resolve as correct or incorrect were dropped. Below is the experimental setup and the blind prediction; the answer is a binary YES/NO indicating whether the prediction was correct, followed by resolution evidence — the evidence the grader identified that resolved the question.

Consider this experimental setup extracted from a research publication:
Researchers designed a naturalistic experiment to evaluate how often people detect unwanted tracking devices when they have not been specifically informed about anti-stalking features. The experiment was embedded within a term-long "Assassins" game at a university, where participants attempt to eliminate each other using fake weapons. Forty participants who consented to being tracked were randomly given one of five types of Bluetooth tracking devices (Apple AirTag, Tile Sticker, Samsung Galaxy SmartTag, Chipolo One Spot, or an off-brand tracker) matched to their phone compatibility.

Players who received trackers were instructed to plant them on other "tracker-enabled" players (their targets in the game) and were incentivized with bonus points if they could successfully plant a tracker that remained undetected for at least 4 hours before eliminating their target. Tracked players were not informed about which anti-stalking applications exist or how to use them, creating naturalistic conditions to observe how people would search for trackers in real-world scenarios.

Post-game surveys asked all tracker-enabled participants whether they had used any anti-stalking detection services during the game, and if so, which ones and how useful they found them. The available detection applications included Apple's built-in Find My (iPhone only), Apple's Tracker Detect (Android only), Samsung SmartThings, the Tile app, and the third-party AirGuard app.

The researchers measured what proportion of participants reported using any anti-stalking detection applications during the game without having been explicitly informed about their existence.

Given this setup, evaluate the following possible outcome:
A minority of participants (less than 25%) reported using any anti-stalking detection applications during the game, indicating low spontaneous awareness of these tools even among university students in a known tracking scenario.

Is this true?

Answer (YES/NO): YES